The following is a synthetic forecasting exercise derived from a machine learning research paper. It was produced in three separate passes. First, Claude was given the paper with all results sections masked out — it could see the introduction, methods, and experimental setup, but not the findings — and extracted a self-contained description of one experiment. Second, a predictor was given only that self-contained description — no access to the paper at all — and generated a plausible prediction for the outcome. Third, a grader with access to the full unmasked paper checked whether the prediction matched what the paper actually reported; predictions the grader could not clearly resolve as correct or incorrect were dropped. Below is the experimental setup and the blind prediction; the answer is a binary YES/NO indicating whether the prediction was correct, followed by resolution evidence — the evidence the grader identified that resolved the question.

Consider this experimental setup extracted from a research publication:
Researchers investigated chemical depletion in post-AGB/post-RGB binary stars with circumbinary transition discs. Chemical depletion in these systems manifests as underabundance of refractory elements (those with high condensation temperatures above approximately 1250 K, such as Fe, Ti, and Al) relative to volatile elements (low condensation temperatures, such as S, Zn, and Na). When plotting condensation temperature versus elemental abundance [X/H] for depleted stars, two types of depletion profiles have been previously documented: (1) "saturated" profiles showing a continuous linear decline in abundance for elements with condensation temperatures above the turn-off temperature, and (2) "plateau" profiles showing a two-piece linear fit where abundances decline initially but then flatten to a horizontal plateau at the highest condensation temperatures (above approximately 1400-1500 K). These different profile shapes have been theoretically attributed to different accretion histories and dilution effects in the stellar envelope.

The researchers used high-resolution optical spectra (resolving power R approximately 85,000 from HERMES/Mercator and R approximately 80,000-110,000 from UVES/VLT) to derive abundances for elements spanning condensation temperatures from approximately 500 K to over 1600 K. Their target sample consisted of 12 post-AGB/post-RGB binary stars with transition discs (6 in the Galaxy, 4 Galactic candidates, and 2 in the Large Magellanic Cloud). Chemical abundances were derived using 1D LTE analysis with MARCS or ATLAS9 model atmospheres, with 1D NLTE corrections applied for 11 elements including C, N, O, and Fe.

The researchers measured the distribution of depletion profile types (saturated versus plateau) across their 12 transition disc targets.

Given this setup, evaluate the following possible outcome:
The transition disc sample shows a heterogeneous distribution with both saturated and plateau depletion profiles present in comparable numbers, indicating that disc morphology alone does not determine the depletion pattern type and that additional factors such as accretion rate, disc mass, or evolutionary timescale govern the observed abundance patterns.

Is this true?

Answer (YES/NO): NO